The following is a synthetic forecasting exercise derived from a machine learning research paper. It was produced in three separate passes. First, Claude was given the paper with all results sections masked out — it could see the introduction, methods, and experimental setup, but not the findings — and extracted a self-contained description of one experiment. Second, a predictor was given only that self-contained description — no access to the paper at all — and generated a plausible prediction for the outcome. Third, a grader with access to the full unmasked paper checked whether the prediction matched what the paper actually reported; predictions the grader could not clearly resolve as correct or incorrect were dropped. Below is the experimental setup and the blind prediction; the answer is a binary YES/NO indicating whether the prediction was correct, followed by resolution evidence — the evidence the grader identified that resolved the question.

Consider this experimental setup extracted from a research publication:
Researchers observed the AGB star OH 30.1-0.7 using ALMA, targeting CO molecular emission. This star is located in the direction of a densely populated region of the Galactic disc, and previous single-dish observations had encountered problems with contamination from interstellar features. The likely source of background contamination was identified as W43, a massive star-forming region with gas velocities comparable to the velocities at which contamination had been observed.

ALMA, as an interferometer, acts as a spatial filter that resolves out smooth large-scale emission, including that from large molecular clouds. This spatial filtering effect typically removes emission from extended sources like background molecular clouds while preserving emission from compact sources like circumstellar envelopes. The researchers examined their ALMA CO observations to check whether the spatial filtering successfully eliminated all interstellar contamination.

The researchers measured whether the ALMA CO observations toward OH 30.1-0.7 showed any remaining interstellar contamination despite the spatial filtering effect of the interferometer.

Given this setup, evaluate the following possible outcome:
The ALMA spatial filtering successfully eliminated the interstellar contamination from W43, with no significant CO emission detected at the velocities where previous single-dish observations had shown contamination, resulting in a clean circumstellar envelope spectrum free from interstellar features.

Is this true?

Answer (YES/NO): NO